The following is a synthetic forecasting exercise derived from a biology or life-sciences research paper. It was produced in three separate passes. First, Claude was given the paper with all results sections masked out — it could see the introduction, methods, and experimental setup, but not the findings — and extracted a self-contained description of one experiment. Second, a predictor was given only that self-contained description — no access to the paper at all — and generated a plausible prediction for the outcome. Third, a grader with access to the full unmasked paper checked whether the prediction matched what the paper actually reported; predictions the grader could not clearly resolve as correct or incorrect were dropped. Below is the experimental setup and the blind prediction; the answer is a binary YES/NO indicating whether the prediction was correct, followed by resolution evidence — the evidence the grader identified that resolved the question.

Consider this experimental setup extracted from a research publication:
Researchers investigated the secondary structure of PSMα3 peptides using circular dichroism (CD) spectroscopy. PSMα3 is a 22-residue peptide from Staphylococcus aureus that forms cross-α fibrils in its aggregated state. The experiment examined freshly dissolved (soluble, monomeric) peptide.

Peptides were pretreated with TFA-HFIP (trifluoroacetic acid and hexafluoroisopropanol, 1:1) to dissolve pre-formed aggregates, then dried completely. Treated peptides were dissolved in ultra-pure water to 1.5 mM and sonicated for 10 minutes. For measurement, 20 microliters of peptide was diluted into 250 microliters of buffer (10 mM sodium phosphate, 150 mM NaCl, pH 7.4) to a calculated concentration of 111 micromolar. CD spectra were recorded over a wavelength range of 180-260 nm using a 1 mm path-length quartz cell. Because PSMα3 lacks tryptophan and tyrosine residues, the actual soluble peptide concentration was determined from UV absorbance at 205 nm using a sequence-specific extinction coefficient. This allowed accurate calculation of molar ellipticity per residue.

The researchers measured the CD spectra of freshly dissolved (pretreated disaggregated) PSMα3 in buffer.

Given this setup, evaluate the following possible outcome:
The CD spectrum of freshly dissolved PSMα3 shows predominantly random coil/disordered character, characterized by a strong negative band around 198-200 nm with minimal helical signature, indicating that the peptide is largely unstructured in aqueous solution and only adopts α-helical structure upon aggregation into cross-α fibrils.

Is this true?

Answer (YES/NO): NO